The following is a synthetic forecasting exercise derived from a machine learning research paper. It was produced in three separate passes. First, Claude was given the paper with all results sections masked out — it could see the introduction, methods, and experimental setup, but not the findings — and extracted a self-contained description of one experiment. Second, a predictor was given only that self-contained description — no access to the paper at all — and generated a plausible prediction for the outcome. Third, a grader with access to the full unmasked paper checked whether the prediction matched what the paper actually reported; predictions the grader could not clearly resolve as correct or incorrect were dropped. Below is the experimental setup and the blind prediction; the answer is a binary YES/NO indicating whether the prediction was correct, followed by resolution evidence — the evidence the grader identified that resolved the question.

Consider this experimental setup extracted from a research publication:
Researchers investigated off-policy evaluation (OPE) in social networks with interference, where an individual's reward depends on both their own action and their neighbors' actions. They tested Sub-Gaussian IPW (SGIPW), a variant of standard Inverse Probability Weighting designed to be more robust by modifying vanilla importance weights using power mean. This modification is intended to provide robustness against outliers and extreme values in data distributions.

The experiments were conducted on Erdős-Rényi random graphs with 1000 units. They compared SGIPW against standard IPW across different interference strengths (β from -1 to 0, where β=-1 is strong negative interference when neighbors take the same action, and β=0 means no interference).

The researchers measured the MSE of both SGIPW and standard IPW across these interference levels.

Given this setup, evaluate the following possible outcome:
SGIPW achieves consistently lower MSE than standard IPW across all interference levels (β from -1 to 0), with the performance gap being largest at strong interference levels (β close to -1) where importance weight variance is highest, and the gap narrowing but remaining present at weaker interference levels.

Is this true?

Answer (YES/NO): NO